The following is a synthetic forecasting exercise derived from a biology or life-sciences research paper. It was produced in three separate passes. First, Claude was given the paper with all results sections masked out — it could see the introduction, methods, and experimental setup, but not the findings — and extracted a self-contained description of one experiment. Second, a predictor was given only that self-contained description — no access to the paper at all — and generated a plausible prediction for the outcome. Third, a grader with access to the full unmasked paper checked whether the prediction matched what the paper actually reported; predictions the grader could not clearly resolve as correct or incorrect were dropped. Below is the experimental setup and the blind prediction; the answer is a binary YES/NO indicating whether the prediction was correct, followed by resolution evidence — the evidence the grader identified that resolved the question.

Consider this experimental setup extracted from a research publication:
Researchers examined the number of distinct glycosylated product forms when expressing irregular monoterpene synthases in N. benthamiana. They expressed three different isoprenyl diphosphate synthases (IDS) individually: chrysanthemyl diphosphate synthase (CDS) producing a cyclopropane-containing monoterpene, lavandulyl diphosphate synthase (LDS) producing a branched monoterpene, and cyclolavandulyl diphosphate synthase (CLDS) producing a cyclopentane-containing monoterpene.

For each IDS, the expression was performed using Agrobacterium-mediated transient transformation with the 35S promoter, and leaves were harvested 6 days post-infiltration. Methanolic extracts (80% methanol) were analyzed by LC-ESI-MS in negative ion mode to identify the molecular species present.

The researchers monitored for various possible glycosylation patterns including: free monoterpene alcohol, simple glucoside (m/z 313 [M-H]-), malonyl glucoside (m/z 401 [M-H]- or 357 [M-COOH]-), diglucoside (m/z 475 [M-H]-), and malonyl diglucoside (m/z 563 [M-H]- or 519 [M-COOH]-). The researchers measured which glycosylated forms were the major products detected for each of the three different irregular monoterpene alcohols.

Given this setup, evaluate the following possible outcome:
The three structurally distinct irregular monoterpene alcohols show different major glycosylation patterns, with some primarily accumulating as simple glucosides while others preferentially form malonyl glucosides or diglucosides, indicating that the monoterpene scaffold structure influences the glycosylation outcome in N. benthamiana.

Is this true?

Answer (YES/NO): NO